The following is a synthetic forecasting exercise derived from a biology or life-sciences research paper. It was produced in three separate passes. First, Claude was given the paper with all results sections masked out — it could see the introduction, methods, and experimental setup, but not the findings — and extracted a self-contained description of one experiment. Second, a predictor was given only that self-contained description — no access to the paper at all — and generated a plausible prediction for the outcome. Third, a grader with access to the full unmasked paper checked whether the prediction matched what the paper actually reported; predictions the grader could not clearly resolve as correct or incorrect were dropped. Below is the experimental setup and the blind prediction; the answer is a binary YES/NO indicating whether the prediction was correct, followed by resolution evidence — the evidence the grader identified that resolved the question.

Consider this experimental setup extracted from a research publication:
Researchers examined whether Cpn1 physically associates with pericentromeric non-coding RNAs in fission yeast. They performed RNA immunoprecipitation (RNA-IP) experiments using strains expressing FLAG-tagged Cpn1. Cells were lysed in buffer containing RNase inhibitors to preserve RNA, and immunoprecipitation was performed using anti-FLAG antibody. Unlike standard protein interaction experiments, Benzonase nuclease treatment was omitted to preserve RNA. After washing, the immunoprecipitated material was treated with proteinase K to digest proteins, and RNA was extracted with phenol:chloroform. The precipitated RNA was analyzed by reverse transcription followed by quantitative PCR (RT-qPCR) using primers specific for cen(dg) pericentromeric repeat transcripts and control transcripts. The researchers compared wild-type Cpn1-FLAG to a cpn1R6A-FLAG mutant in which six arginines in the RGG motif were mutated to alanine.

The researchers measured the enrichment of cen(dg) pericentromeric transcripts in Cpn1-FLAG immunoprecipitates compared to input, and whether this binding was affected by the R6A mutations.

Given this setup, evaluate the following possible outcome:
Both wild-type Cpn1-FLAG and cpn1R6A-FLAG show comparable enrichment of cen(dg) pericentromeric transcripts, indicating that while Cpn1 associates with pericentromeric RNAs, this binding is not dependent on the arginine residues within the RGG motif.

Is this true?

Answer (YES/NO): NO